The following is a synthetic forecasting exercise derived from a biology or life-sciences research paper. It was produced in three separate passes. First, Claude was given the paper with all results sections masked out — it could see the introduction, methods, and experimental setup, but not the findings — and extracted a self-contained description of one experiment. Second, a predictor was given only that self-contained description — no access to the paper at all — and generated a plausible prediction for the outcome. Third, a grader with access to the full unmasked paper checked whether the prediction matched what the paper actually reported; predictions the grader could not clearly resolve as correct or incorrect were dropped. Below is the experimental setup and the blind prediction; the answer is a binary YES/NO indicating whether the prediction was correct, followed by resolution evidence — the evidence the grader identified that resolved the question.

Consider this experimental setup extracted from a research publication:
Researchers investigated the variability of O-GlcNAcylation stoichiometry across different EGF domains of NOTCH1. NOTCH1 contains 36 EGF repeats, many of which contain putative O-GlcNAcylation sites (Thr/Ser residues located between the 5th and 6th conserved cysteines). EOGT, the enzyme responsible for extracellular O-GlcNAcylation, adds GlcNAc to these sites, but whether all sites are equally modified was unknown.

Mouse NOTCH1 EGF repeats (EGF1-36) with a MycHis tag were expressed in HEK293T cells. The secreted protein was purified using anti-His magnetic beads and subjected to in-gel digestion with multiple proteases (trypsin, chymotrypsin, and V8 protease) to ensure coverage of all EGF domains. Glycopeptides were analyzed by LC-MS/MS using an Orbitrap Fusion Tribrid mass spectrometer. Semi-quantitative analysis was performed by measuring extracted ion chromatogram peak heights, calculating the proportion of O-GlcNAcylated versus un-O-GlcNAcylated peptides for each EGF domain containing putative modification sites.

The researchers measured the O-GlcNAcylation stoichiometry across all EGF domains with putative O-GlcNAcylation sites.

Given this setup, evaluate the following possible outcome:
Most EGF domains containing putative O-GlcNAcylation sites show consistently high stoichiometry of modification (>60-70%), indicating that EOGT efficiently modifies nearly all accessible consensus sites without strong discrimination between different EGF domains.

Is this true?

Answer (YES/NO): NO